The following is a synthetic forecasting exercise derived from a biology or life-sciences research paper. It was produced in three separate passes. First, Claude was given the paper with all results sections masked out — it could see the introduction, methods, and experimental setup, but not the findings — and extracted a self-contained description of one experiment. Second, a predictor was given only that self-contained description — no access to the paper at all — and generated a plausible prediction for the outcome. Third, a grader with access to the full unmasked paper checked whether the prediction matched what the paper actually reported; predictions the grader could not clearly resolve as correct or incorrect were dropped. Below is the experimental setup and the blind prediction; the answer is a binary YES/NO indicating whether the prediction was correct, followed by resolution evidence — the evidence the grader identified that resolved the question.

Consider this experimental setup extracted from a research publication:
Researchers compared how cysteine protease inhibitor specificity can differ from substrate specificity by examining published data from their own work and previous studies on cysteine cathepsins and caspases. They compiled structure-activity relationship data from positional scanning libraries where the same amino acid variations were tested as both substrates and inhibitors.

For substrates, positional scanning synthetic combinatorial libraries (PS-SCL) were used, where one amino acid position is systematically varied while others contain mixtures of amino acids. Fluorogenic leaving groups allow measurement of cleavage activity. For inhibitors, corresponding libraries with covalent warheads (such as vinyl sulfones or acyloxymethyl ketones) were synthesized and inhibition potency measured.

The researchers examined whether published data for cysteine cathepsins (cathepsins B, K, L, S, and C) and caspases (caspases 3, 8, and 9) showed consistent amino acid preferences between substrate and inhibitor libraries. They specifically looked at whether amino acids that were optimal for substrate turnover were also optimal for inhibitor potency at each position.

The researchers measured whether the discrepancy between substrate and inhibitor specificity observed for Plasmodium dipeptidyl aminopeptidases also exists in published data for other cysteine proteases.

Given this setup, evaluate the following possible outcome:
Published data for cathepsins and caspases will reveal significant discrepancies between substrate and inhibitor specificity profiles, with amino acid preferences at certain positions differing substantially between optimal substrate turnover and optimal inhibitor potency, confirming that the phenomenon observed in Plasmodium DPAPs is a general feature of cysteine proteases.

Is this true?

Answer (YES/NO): YES